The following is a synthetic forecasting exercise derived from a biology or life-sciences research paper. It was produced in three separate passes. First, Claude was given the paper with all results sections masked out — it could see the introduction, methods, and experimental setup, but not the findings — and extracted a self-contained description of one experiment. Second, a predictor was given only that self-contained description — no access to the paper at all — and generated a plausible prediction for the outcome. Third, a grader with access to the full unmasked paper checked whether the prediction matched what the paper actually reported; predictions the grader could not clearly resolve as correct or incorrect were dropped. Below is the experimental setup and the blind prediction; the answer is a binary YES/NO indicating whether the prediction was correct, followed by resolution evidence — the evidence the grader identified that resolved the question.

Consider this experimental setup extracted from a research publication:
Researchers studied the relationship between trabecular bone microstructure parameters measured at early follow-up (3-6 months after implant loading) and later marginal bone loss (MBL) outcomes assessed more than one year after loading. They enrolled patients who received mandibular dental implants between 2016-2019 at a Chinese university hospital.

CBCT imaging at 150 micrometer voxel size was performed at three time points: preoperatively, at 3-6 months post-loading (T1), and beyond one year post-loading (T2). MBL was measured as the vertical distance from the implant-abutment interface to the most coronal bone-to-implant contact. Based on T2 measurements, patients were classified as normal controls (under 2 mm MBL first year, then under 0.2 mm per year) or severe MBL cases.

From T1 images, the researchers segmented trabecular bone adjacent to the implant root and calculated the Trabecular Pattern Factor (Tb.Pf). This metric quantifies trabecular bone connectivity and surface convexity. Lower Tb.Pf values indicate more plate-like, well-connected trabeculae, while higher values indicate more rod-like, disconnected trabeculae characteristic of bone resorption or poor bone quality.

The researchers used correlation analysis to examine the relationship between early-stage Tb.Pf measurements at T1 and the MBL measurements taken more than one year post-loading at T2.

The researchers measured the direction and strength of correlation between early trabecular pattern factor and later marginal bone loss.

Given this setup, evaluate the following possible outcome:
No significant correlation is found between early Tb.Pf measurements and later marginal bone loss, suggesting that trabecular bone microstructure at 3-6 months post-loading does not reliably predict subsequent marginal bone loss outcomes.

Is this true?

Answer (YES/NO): NO